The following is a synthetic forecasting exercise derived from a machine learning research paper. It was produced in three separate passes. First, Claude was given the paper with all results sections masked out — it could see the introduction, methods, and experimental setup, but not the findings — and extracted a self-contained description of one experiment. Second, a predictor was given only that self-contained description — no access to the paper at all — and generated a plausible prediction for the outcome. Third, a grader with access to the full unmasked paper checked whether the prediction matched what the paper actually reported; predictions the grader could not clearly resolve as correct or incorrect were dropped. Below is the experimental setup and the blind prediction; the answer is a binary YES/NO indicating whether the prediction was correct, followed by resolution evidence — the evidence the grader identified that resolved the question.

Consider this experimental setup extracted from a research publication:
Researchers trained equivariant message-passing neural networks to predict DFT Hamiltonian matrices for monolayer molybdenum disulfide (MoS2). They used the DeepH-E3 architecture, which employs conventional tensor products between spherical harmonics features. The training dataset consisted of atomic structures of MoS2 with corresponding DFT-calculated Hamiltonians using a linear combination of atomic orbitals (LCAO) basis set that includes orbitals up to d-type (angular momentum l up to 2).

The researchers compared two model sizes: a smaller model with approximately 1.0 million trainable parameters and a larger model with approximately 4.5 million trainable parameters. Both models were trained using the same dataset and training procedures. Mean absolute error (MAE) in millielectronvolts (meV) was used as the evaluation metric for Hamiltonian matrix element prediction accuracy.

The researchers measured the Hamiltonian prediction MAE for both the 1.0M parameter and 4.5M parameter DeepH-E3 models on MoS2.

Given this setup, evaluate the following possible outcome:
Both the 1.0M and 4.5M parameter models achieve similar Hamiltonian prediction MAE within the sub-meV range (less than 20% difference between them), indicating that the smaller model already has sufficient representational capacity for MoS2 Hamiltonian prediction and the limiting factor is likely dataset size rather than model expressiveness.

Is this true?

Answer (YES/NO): NO